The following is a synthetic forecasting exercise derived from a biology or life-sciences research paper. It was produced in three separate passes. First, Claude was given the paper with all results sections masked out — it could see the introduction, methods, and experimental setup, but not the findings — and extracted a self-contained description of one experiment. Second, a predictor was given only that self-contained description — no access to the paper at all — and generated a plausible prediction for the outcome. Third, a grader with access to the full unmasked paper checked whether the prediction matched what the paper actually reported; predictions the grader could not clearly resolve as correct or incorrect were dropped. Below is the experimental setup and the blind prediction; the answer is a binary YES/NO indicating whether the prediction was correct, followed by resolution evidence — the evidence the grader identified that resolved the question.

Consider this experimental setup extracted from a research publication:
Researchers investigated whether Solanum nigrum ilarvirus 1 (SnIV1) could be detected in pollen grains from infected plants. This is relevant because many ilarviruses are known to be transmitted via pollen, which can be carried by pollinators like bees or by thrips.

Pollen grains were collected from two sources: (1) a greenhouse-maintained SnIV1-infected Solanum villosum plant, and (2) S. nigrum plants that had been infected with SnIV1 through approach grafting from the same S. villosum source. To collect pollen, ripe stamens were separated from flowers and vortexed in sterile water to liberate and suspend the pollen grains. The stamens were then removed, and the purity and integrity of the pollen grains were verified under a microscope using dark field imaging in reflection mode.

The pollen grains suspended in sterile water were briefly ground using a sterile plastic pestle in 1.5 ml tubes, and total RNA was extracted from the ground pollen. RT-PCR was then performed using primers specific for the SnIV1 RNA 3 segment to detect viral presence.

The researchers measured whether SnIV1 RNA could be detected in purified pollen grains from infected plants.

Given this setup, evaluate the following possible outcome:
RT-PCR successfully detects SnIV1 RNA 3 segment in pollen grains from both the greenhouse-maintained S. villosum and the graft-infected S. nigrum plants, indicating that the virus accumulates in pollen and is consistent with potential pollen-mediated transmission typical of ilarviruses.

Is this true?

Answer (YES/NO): YES